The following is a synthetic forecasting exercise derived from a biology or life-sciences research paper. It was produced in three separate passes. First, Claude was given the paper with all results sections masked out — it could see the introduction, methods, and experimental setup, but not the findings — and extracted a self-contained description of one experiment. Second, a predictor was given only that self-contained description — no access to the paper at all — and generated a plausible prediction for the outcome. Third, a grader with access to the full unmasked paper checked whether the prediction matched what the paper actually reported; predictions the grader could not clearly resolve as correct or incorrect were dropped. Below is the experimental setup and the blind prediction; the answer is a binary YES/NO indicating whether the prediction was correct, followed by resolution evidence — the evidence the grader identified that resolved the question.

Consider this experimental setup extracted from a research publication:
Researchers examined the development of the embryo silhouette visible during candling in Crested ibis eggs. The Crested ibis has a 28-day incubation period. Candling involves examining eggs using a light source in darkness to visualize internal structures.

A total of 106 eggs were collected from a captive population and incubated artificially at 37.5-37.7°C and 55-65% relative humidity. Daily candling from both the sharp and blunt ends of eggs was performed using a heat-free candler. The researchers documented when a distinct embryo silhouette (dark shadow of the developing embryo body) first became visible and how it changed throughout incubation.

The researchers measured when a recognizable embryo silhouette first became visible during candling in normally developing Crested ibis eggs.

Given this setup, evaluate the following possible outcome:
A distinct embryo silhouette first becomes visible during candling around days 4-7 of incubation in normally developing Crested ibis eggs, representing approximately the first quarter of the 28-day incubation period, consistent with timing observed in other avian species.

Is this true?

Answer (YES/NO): YES